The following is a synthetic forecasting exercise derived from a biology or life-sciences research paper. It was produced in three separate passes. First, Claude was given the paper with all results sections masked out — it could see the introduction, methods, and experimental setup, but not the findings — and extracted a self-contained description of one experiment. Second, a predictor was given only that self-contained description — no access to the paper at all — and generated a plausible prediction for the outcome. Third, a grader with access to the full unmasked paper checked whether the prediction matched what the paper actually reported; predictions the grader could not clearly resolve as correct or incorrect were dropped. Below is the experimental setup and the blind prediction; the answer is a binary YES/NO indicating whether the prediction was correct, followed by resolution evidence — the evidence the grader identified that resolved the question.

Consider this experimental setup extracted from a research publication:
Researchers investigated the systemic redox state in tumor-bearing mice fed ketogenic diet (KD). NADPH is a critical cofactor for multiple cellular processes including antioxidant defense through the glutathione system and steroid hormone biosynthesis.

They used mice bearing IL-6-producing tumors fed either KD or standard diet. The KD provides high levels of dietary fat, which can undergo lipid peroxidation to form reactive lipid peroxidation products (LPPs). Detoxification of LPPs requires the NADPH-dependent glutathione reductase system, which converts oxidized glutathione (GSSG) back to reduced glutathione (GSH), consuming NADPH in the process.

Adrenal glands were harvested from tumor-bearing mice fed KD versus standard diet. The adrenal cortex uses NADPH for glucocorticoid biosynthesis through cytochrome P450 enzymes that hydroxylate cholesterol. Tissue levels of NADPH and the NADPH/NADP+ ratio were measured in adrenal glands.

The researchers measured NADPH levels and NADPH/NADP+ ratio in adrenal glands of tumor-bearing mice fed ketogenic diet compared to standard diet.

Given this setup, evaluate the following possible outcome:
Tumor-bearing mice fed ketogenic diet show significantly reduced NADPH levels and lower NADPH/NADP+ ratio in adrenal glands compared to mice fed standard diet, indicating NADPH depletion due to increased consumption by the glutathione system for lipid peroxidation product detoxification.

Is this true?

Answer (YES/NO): YES